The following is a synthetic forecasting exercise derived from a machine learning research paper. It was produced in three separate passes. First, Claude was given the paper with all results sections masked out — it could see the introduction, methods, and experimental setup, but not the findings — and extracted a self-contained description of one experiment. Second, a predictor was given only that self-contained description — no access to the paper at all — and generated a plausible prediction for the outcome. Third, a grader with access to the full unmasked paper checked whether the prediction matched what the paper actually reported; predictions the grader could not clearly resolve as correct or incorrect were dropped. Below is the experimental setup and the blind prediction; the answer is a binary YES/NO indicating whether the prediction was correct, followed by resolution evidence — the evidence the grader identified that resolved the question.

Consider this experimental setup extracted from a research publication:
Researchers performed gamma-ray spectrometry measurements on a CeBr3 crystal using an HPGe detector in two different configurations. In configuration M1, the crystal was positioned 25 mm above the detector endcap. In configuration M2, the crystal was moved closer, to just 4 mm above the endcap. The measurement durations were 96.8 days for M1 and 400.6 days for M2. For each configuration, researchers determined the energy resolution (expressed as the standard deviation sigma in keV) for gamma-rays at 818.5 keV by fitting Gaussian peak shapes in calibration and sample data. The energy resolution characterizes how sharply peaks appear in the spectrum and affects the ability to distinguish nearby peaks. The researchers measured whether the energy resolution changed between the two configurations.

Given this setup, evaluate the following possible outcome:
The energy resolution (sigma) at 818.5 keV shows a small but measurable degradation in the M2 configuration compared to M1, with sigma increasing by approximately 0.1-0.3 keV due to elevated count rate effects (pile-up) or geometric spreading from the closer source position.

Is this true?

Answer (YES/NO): NO